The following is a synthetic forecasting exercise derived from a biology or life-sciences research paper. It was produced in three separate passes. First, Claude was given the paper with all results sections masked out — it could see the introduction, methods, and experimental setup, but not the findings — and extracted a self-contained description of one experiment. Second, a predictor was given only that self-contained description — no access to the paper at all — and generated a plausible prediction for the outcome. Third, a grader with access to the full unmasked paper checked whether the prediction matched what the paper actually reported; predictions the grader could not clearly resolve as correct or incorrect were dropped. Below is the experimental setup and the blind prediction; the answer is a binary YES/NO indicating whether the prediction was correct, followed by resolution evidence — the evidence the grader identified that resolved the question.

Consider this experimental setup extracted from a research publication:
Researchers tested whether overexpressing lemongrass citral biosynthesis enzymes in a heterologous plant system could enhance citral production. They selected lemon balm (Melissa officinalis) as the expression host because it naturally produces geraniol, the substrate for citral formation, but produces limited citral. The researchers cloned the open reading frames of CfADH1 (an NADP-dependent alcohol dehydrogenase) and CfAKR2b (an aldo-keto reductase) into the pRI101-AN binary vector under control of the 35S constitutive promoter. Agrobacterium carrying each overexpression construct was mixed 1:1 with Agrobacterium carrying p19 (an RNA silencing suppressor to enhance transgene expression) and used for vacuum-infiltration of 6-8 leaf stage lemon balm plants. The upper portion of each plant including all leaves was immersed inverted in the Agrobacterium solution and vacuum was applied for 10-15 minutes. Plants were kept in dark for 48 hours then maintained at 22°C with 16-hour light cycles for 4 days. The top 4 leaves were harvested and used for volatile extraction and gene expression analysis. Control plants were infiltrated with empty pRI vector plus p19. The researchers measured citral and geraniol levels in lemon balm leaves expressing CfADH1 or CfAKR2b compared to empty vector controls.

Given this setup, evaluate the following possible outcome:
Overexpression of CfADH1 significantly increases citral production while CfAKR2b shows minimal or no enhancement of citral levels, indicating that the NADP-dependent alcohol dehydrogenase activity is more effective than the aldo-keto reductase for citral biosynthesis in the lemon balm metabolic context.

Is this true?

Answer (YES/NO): NO